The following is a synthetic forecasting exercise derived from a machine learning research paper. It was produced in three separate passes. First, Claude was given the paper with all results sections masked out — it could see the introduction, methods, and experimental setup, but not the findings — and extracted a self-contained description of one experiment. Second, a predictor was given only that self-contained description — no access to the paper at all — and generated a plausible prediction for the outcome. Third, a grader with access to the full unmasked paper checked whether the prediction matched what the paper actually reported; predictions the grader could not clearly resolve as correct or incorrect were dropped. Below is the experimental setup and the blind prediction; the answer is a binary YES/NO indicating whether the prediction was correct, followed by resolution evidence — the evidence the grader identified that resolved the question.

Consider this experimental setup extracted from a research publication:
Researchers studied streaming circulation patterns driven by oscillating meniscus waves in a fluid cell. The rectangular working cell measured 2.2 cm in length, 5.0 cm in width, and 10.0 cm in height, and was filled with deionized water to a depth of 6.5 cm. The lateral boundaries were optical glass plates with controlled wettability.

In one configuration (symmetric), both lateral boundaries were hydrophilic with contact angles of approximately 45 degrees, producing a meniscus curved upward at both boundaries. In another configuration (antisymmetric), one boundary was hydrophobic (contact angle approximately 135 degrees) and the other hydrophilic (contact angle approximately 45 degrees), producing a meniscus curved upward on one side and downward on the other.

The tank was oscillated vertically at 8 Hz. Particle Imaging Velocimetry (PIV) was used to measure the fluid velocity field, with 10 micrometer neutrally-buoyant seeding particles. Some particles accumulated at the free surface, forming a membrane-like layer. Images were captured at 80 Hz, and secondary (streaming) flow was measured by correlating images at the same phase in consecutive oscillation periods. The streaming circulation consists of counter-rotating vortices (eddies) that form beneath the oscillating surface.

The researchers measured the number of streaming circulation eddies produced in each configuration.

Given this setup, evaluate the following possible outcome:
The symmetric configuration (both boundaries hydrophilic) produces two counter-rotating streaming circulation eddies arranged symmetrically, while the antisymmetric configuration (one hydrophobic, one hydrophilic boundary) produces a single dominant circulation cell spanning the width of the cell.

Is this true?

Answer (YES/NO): NO